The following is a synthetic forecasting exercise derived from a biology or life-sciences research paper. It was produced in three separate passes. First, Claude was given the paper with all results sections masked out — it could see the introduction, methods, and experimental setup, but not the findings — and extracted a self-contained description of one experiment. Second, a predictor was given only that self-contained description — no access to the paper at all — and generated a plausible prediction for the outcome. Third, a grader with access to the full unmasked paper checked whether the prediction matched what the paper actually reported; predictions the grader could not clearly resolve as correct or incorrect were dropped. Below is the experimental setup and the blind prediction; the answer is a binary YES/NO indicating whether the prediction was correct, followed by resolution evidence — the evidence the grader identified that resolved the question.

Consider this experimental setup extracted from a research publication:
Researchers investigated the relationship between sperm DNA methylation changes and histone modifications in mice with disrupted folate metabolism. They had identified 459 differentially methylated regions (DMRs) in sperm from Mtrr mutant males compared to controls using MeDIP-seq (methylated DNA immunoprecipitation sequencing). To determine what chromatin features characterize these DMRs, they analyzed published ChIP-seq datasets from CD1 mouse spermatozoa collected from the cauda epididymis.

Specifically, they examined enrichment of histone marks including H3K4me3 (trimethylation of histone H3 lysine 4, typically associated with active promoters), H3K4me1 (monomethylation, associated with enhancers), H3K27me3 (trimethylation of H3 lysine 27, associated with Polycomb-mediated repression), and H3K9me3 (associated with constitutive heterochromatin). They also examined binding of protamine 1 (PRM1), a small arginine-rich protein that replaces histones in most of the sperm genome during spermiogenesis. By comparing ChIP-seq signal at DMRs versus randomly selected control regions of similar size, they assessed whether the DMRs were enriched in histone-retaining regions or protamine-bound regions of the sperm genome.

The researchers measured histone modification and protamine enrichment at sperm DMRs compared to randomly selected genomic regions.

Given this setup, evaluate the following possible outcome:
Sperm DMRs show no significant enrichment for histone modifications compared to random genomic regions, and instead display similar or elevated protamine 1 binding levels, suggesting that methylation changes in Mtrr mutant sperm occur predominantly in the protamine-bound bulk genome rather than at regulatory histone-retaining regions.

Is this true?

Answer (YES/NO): NO